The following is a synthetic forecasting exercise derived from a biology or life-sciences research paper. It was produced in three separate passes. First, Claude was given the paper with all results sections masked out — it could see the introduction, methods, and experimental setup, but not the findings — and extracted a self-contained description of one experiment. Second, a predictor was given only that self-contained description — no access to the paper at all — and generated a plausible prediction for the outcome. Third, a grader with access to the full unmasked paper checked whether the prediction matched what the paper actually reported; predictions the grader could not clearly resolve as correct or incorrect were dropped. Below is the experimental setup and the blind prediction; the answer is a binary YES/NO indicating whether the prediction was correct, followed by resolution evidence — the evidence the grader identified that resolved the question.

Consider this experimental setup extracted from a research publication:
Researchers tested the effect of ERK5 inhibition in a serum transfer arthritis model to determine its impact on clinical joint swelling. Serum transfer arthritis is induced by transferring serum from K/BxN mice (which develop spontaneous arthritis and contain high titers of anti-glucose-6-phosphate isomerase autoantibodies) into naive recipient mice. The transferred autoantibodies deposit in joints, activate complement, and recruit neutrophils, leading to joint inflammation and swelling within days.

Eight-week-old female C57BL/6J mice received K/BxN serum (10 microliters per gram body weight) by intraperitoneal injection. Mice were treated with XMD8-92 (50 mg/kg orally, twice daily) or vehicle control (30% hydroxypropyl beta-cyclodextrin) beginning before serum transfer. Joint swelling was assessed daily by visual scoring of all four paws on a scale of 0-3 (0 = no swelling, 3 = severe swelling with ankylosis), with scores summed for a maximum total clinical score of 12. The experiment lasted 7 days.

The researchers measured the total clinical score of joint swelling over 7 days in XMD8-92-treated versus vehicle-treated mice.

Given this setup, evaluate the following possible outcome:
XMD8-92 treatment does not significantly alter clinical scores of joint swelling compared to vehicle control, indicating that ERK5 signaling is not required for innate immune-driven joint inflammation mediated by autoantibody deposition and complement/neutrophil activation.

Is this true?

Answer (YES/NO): YES